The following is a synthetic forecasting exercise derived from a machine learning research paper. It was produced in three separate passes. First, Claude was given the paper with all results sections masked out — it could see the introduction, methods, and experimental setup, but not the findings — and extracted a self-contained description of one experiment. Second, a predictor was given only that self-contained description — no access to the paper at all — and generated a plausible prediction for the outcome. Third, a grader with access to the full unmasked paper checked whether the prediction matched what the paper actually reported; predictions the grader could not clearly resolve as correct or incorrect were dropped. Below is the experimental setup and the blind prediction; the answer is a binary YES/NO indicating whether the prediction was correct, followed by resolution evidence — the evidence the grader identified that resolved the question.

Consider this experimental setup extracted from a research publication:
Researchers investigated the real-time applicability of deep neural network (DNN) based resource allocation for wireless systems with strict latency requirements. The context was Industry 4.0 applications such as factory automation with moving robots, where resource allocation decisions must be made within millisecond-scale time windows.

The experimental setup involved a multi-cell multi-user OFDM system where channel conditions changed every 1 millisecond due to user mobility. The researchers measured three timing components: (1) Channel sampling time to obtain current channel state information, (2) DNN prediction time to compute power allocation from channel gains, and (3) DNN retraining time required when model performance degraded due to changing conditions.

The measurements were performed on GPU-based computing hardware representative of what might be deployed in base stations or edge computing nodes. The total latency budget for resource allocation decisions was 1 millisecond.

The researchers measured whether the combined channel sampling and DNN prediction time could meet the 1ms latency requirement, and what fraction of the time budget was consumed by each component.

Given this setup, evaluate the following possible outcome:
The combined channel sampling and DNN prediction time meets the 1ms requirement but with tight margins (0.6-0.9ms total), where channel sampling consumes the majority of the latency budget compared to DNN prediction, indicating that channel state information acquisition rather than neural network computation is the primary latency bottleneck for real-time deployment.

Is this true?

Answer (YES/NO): NO